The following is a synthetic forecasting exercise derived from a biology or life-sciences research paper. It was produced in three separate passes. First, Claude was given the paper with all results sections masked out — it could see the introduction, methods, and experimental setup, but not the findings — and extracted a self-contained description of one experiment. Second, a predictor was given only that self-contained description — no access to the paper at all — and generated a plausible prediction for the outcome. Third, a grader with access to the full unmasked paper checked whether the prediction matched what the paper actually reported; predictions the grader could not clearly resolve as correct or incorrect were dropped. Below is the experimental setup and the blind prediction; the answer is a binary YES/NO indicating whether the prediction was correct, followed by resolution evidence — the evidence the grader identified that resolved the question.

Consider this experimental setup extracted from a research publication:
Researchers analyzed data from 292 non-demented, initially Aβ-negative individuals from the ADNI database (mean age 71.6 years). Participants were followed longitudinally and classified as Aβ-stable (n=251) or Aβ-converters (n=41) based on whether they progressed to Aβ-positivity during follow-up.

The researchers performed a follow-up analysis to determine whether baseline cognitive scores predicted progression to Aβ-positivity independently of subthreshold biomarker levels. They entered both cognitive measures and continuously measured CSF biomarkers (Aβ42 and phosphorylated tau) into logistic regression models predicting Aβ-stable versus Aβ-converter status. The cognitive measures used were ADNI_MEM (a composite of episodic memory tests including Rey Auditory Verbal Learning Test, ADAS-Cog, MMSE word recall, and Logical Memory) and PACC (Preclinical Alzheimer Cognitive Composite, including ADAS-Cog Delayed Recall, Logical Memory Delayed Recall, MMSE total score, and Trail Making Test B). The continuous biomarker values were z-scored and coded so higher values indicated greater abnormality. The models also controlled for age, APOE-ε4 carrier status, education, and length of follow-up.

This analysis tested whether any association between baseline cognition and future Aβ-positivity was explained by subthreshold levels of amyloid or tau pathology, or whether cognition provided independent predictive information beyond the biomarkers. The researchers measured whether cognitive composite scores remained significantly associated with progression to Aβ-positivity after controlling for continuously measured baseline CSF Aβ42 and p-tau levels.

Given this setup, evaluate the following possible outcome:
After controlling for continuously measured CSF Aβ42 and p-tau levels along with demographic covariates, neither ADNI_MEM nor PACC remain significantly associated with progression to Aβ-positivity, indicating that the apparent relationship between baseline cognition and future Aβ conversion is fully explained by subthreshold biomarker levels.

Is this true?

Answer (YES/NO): NO